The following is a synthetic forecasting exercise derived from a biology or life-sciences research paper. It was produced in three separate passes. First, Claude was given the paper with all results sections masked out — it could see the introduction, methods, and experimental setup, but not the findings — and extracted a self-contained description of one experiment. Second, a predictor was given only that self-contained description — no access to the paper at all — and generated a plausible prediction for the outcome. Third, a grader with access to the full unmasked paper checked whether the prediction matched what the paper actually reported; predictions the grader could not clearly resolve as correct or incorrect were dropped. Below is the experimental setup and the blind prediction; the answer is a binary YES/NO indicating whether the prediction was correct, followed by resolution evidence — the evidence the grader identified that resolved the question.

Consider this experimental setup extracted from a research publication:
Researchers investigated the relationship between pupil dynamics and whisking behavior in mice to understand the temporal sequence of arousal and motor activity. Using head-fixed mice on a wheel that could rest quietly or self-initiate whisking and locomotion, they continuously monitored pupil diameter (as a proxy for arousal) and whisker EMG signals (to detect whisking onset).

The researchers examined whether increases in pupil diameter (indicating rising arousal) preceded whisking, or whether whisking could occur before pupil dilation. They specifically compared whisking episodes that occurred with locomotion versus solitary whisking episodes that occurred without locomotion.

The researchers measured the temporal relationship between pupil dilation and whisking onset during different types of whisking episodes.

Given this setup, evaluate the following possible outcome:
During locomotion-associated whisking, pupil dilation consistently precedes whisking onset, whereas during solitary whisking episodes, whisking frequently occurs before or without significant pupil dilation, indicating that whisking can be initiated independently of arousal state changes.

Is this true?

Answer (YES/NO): YES